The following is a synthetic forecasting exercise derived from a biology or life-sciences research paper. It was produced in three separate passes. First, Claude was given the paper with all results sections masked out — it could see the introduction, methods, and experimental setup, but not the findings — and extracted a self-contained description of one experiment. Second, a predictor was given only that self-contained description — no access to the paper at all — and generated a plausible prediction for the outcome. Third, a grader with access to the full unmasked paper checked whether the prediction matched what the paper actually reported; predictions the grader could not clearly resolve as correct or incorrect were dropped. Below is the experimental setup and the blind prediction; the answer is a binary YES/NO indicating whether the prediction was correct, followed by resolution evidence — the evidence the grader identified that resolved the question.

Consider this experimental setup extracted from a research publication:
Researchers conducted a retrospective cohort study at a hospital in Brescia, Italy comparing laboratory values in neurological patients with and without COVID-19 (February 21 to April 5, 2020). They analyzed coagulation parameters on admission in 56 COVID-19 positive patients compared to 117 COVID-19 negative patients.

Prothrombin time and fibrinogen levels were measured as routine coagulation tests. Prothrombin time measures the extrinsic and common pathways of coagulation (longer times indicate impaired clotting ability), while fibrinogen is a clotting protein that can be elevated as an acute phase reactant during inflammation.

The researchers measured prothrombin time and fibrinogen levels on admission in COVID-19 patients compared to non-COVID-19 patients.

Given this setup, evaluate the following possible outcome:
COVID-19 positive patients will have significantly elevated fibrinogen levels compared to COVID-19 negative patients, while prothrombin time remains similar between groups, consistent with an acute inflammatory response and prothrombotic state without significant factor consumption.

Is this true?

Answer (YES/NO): NO